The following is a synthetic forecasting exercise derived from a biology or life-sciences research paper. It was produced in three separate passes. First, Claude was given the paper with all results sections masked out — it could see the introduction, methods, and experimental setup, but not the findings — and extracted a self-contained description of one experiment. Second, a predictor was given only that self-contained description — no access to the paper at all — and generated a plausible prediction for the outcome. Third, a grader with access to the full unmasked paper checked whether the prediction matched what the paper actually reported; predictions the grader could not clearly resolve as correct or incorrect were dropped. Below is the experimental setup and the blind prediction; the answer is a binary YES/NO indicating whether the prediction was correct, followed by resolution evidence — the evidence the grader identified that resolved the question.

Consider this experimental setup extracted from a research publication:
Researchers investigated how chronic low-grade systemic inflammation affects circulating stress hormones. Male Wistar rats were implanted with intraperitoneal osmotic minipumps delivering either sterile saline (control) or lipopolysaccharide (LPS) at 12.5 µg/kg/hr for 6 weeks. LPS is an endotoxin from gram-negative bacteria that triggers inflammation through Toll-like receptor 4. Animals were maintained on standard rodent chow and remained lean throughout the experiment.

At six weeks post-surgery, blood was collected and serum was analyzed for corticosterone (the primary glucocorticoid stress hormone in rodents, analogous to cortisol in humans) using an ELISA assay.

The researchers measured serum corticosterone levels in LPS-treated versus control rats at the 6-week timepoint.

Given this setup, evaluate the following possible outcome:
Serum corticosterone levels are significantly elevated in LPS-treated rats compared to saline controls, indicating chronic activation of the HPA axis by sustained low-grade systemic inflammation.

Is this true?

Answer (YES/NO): NO